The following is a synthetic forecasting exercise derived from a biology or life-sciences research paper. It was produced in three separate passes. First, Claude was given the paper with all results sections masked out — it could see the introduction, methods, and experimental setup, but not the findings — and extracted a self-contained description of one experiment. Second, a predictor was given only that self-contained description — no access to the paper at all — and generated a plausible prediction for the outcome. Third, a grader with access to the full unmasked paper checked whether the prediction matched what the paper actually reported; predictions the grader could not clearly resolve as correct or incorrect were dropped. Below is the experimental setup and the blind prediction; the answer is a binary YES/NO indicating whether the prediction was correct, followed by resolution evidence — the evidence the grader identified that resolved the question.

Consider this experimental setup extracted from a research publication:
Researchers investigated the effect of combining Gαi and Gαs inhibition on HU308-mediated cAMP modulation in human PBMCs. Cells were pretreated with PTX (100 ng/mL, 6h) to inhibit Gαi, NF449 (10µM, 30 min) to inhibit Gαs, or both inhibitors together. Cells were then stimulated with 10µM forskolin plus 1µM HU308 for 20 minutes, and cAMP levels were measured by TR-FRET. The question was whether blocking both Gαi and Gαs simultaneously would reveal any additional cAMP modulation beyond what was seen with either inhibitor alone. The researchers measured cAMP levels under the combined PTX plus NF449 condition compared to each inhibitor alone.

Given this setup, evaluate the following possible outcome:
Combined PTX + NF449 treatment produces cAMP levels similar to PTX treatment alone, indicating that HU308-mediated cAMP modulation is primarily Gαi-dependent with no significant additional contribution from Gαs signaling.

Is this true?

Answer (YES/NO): NO